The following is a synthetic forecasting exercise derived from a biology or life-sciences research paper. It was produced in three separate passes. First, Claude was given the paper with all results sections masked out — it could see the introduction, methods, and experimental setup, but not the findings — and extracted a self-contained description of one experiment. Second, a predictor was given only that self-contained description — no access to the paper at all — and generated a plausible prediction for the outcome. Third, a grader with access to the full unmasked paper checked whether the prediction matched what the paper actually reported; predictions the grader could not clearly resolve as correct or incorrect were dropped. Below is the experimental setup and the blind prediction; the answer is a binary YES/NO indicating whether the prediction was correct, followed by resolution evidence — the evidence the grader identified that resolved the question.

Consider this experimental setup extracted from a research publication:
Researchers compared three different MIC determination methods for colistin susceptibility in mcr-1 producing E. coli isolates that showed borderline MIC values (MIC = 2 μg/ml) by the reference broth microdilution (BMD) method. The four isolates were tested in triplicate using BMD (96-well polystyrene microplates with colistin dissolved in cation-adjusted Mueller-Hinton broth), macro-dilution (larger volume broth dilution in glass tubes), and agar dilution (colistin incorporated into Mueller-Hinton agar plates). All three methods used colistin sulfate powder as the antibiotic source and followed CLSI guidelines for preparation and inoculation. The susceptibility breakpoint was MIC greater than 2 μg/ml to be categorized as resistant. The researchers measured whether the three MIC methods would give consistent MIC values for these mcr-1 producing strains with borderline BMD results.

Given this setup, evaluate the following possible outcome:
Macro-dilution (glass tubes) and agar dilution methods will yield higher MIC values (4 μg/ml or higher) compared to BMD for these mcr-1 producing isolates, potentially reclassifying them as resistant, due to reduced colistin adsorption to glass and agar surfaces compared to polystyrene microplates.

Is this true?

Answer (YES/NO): YES